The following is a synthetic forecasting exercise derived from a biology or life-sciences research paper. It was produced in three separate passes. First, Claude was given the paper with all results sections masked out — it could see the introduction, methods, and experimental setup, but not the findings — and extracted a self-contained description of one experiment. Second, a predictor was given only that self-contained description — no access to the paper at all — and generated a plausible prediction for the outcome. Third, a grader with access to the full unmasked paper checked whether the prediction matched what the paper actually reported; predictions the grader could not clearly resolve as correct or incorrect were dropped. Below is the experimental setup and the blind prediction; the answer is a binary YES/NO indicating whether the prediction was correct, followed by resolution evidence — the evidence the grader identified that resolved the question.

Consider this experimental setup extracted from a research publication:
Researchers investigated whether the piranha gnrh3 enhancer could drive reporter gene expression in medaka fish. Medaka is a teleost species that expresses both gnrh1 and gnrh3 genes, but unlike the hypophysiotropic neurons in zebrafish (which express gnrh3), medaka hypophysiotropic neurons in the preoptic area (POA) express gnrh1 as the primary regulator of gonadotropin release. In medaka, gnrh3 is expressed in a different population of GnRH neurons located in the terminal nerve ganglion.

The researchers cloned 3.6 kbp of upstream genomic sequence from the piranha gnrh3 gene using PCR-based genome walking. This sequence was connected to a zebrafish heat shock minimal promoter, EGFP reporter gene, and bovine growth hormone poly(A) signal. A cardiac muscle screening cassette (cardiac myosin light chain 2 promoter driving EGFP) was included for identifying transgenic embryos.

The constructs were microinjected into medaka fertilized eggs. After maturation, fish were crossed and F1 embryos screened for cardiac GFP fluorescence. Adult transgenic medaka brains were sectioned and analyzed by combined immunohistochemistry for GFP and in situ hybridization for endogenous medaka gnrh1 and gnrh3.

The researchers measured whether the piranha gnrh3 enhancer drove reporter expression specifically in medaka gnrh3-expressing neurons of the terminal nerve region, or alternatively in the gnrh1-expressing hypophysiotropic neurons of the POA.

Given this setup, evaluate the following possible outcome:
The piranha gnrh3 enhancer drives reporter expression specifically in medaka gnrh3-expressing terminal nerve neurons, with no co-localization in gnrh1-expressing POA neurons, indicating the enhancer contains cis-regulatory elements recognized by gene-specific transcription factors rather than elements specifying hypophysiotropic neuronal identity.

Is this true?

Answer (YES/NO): NO